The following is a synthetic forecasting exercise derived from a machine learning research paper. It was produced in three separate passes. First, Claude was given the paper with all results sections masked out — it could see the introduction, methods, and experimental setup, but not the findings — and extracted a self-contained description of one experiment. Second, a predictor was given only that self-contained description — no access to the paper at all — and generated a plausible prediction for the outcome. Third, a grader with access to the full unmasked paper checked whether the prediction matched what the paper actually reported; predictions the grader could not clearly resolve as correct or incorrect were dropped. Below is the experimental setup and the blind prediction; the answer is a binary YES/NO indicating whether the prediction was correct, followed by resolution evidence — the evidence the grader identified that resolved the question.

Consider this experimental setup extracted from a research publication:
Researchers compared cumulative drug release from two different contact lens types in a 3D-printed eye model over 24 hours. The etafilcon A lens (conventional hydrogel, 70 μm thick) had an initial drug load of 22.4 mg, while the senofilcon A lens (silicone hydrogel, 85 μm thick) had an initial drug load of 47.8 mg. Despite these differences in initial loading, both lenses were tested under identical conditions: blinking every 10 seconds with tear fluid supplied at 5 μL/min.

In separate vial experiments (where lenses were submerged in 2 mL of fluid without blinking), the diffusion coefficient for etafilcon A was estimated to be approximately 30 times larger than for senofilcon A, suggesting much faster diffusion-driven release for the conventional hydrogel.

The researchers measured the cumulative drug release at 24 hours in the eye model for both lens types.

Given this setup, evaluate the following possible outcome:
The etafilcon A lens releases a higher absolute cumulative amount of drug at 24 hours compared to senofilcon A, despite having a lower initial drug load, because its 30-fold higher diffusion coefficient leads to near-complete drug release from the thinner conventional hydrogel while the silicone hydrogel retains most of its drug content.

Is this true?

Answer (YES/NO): NO